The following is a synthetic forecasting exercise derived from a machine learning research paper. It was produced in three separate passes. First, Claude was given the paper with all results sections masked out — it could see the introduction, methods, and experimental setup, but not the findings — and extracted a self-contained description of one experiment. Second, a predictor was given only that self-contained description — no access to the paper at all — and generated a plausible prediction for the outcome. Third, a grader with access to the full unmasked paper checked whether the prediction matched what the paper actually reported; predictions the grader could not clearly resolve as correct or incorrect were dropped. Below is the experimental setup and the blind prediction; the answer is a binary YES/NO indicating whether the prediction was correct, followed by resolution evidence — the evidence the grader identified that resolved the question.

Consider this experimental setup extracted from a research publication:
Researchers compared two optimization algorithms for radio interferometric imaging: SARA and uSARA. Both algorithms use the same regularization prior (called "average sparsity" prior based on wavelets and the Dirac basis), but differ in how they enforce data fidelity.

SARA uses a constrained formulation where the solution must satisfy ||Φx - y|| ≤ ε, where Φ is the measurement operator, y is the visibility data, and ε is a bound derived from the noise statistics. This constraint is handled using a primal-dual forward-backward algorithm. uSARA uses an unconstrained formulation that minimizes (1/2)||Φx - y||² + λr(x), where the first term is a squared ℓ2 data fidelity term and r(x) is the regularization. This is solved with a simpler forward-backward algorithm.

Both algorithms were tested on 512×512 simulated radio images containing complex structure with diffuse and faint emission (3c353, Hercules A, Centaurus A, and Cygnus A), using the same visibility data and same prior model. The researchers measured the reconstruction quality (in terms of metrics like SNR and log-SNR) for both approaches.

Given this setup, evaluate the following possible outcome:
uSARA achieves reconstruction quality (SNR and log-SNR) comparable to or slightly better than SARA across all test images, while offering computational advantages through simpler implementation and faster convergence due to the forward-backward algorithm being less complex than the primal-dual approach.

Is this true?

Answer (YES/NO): NO